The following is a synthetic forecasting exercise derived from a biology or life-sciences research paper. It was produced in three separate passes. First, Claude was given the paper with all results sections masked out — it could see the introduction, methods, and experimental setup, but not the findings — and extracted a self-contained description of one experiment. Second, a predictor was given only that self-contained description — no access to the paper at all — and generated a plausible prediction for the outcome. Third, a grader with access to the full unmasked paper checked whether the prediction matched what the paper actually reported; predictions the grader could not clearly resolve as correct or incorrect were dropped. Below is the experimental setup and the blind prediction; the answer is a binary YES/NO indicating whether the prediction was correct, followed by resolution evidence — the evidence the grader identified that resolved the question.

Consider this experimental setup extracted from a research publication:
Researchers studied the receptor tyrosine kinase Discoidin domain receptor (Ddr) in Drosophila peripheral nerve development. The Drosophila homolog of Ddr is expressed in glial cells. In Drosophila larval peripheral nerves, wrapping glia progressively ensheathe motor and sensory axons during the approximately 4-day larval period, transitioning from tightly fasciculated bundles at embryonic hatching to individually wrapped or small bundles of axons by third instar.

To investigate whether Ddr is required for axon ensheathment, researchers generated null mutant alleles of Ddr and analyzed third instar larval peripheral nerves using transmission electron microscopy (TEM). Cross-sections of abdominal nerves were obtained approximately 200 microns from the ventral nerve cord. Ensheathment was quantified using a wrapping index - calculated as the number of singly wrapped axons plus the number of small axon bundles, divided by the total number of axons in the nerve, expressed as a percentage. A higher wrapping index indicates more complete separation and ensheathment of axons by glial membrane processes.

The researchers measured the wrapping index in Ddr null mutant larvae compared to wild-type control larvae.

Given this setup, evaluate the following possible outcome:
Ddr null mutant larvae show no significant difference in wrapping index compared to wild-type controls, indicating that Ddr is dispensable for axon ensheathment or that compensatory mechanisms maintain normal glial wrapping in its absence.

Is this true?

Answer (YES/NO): NO